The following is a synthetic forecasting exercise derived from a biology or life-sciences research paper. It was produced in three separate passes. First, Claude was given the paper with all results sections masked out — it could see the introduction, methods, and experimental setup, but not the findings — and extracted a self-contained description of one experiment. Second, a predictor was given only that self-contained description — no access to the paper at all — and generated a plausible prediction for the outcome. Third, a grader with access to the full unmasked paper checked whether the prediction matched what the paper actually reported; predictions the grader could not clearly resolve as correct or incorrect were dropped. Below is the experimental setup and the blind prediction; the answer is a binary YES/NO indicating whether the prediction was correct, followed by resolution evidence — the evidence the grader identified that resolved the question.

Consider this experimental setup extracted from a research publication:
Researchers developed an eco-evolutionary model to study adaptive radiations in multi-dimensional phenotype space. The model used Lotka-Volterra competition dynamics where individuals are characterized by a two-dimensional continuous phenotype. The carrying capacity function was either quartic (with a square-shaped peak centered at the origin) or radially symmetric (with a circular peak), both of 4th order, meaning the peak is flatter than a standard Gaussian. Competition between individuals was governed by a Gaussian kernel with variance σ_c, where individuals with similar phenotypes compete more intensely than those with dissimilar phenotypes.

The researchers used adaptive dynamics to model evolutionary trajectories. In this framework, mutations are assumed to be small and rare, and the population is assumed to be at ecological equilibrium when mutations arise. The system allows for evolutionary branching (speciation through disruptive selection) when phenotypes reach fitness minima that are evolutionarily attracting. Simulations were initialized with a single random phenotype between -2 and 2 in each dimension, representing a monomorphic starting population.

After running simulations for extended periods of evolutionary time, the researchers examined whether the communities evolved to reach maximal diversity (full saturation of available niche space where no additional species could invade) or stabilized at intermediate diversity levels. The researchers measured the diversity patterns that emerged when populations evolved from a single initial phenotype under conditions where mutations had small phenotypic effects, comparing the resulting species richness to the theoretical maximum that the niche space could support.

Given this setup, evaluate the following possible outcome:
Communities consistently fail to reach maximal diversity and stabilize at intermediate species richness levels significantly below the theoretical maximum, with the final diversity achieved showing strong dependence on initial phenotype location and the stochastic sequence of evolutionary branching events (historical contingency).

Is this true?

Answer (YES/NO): NO